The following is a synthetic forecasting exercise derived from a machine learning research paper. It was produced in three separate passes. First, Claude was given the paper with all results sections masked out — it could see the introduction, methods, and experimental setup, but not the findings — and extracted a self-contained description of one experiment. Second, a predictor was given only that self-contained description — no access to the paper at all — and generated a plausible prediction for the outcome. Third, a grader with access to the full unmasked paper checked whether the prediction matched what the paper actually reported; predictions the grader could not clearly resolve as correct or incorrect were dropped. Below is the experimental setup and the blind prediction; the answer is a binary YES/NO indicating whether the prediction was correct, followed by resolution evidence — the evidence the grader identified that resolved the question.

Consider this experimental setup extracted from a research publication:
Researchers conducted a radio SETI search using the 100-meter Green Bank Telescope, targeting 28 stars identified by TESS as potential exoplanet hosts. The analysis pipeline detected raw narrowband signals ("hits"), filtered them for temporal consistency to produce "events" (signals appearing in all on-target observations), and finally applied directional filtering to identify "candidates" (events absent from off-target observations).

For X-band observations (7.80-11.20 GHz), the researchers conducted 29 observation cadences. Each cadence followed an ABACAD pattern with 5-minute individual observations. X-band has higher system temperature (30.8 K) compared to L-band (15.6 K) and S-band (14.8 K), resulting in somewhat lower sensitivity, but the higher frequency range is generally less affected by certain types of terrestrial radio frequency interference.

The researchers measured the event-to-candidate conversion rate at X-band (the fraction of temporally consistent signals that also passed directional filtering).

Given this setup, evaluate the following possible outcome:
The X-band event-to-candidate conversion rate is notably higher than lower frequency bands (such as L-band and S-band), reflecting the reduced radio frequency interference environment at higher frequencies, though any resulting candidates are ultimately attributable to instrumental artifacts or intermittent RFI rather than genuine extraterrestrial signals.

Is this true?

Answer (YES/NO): NO